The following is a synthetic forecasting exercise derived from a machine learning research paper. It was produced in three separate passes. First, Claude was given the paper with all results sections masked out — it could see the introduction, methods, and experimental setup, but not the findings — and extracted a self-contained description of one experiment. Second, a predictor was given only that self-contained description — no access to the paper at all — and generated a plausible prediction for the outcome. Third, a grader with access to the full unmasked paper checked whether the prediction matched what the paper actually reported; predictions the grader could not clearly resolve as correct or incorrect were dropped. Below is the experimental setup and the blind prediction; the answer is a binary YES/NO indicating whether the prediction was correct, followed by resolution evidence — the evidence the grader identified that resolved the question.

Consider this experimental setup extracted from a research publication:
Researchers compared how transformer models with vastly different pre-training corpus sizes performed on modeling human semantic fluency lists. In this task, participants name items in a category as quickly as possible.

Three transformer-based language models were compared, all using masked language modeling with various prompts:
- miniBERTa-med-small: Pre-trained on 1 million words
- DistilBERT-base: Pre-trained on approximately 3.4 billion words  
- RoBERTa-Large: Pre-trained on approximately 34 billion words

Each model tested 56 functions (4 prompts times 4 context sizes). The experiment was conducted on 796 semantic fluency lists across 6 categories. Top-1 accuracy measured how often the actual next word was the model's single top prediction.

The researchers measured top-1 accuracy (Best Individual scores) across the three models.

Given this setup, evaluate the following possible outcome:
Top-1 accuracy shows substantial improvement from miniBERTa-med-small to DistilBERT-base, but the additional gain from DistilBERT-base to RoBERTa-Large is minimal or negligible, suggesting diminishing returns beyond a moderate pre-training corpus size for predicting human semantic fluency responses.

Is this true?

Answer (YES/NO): YES